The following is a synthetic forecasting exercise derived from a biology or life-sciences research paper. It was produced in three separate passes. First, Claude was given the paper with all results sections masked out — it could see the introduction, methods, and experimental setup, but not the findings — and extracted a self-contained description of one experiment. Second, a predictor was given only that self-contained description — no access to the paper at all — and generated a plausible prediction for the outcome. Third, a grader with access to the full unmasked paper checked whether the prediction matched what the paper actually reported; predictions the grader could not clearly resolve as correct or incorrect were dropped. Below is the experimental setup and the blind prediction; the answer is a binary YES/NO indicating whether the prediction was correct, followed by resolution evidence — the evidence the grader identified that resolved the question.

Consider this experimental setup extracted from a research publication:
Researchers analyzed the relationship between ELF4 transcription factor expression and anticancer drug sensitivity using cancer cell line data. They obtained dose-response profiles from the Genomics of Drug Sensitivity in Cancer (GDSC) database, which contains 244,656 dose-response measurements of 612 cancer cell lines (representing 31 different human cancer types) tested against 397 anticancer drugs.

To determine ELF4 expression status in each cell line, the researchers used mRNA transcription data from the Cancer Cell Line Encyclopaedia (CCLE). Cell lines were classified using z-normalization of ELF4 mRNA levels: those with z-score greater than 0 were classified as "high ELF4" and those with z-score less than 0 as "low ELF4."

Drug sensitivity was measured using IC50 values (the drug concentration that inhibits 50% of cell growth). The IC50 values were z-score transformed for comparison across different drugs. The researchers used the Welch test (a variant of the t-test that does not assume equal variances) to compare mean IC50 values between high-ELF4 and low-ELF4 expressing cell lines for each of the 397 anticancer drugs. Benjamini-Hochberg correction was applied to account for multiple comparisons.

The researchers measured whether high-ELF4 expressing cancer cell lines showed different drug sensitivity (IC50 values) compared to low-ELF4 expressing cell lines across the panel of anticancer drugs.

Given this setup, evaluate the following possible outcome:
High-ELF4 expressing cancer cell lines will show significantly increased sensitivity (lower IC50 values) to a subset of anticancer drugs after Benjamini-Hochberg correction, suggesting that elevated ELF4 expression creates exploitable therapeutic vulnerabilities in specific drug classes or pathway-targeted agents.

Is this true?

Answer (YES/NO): YES